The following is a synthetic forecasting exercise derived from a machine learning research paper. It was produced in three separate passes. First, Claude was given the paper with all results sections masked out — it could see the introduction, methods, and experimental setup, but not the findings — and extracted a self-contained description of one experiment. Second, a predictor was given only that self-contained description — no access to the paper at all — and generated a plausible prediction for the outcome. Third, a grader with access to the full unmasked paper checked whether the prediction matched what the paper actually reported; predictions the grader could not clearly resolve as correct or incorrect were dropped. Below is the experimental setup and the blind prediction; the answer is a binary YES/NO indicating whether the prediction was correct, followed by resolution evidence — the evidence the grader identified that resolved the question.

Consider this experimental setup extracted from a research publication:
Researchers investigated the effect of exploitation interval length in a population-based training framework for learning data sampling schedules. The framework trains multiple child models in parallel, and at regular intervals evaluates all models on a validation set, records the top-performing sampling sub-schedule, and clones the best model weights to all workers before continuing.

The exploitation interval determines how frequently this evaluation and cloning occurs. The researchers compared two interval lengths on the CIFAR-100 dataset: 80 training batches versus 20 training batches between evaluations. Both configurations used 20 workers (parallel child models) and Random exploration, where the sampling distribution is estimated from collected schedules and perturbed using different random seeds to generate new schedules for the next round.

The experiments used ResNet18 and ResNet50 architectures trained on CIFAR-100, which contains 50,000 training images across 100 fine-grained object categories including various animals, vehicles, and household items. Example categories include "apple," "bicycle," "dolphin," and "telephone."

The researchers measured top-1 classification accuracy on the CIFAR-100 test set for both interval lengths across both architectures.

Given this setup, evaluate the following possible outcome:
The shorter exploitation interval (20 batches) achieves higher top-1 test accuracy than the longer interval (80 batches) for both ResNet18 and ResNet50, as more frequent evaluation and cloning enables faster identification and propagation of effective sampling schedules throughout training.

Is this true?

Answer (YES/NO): YES